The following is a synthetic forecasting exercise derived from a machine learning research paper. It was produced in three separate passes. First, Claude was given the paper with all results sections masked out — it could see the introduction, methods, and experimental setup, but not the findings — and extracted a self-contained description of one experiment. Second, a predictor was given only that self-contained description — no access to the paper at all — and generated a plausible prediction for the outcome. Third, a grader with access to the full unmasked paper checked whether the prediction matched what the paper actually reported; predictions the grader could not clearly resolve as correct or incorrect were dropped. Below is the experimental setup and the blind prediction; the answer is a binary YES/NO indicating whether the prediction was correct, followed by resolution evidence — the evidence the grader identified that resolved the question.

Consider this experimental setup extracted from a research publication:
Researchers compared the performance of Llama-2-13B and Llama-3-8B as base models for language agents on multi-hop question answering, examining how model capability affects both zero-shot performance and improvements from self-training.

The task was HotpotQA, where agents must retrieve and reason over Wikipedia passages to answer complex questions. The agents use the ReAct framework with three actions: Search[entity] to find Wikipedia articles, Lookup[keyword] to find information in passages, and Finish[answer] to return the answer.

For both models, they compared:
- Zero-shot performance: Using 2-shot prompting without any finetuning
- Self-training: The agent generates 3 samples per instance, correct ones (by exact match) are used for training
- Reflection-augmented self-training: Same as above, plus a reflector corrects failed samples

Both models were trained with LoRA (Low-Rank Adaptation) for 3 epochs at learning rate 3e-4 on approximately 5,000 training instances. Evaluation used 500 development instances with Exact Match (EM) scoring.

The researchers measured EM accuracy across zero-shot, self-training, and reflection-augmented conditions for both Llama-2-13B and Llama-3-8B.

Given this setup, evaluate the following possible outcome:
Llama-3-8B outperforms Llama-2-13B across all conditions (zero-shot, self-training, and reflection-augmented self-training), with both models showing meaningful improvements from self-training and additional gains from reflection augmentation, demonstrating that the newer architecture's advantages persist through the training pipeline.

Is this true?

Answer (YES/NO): YES